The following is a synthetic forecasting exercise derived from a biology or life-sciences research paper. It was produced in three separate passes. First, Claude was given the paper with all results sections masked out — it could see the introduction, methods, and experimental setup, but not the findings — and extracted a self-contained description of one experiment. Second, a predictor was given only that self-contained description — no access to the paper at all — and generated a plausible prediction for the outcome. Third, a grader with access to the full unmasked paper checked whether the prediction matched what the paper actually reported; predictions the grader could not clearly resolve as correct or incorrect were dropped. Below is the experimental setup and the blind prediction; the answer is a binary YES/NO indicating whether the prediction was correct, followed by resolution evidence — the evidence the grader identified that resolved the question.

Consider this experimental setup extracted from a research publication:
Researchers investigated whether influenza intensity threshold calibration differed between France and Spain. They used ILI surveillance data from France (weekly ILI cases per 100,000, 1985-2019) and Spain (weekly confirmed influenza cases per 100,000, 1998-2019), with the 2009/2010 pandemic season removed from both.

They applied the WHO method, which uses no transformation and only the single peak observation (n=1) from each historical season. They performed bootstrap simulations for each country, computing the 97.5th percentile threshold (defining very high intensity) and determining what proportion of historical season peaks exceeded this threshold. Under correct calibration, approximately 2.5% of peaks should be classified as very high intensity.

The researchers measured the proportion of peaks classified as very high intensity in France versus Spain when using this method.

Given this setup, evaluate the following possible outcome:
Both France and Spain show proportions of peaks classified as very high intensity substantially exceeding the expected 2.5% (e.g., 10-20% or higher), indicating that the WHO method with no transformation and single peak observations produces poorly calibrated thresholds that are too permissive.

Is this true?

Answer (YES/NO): YES